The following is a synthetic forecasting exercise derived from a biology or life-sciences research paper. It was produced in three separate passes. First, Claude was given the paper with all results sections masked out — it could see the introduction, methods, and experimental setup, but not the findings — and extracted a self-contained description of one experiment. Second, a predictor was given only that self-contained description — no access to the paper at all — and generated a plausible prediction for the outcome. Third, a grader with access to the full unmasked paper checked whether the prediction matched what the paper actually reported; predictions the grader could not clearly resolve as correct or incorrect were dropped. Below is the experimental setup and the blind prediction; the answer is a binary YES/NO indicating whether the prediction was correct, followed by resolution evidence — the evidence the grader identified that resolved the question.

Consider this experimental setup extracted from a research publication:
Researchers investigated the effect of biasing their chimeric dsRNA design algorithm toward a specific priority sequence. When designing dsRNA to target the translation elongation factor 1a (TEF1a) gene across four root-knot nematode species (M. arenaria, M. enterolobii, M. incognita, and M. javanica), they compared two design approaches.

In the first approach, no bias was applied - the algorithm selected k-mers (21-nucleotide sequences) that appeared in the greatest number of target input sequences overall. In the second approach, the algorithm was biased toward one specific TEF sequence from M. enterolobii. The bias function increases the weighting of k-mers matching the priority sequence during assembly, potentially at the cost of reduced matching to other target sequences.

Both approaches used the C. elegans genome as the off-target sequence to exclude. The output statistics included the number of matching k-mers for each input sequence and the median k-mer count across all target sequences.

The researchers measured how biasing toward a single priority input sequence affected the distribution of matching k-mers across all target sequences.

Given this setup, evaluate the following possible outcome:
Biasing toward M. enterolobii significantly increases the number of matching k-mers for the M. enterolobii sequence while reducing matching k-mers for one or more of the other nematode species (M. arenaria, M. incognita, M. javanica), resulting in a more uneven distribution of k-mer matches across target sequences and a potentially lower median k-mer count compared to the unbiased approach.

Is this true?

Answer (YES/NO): YES